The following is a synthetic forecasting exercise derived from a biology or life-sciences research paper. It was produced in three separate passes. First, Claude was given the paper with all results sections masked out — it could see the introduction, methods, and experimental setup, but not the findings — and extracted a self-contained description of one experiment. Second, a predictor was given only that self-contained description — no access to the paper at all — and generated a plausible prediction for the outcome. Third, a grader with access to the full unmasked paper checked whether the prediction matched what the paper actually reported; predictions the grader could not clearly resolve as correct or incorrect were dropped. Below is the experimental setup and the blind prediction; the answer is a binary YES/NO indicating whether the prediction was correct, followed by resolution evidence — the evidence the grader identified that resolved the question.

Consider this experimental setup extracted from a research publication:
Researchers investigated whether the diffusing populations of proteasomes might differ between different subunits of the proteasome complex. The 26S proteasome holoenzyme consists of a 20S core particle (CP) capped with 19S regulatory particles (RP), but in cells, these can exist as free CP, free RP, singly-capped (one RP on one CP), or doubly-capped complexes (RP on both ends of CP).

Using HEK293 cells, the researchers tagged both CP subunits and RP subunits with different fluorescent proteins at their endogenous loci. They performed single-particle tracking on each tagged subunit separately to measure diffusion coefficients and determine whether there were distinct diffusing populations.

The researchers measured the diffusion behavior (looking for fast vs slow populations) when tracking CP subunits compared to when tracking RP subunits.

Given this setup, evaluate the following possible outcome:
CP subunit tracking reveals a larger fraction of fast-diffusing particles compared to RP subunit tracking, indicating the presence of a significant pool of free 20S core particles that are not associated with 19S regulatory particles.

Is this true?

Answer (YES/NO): NO